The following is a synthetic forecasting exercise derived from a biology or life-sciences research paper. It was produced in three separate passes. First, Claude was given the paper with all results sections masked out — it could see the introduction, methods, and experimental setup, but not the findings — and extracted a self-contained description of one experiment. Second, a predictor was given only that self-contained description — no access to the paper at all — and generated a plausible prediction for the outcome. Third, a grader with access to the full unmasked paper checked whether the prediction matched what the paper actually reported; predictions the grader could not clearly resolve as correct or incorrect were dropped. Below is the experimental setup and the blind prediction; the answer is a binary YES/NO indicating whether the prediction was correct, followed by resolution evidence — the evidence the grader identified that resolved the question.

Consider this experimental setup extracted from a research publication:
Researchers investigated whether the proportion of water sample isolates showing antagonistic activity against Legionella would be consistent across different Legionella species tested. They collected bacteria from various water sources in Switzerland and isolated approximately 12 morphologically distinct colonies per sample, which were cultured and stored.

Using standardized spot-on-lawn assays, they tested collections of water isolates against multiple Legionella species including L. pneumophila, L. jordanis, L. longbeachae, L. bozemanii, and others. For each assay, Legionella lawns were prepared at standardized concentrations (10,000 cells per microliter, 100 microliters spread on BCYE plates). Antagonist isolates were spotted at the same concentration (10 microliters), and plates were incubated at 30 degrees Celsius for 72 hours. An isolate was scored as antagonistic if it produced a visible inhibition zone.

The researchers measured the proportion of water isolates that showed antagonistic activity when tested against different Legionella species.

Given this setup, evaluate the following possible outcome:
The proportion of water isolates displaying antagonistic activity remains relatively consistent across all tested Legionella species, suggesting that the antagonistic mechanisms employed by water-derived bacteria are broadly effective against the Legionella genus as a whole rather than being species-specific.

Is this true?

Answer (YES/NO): NO